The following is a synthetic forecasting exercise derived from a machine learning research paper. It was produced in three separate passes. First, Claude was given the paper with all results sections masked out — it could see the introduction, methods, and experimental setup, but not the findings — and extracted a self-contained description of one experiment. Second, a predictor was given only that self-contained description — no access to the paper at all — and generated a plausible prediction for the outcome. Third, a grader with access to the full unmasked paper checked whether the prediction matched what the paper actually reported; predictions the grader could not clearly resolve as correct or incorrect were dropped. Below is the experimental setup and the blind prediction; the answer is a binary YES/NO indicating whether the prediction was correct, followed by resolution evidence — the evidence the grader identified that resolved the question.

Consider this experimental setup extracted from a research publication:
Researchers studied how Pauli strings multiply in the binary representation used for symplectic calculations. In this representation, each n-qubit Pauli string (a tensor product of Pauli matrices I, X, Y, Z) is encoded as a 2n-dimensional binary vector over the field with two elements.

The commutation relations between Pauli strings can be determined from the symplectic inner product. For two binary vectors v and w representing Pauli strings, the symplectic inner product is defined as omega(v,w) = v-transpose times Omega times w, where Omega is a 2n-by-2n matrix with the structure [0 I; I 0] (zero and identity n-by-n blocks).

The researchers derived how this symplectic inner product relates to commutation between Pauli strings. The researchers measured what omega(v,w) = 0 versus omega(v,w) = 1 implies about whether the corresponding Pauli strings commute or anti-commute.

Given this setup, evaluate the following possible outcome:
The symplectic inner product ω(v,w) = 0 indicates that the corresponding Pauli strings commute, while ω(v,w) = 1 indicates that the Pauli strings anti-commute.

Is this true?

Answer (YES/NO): YES